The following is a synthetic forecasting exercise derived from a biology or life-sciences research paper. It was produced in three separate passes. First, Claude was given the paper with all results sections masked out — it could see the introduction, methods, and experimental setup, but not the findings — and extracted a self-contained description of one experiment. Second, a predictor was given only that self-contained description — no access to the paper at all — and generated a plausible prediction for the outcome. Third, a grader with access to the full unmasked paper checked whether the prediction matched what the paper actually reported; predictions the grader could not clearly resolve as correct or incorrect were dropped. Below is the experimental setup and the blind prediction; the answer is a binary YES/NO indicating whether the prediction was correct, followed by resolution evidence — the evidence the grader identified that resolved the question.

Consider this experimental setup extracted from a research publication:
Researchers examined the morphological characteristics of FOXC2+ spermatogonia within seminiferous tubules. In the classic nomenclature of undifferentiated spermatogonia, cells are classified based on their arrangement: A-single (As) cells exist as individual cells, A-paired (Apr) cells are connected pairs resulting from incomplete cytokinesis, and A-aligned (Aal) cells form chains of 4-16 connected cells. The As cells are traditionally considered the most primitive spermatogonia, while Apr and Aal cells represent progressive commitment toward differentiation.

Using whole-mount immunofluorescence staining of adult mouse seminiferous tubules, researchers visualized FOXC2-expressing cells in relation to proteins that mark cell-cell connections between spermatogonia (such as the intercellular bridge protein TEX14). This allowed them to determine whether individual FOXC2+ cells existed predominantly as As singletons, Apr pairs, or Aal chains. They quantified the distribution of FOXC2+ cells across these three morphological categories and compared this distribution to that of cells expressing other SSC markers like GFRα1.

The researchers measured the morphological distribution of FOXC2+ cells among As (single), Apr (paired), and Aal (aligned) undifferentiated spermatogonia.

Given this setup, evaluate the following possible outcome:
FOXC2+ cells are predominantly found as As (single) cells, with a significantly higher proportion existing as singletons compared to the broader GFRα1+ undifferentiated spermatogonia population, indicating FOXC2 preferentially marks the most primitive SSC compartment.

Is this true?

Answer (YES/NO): YES